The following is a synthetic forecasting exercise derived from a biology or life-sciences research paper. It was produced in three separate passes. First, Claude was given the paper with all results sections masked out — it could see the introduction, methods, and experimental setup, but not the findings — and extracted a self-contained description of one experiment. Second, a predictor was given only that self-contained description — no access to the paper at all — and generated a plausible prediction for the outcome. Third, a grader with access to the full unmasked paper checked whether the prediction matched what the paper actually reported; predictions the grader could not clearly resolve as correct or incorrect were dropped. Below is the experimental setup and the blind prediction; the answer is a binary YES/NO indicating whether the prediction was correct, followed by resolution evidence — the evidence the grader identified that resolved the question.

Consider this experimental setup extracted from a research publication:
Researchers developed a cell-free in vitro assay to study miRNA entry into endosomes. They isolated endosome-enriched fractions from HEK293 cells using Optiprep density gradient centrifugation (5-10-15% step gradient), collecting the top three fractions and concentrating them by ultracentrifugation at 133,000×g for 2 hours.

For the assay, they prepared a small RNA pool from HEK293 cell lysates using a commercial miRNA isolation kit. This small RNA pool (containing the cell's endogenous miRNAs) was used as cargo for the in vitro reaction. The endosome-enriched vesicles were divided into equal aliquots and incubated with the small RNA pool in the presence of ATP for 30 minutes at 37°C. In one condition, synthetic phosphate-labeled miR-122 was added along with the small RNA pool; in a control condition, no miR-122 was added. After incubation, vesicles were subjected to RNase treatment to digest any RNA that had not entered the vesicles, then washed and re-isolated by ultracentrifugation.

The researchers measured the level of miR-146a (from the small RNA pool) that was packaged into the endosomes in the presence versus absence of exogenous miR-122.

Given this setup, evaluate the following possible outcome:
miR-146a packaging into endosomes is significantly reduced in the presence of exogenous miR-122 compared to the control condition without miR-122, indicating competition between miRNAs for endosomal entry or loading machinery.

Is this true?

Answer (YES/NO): NO